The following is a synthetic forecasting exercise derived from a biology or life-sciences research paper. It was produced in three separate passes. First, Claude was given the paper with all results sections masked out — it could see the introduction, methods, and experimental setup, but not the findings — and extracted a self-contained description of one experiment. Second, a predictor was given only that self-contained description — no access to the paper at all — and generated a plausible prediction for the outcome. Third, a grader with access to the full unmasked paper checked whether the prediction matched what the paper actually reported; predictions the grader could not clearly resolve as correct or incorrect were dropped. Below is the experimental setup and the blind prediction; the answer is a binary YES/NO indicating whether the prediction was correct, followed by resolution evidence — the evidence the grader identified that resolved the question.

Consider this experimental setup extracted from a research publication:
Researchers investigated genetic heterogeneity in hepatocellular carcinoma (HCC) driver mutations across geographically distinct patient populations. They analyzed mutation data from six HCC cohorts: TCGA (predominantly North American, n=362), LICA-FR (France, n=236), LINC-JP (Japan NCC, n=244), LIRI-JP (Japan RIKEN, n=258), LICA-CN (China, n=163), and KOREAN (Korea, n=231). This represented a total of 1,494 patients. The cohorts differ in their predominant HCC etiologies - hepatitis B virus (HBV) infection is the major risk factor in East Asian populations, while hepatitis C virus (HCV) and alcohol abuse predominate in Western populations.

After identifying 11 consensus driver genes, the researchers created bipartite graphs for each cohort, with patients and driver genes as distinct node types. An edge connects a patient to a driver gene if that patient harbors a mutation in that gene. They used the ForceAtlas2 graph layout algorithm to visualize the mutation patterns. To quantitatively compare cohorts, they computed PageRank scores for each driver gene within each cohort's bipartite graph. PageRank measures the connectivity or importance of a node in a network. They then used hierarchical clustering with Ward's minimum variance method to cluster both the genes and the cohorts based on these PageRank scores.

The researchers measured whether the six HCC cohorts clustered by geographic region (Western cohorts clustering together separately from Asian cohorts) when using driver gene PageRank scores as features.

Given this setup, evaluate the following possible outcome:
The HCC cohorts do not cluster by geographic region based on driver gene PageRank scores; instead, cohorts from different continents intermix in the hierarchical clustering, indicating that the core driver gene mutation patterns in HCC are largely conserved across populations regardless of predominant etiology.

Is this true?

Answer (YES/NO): NO